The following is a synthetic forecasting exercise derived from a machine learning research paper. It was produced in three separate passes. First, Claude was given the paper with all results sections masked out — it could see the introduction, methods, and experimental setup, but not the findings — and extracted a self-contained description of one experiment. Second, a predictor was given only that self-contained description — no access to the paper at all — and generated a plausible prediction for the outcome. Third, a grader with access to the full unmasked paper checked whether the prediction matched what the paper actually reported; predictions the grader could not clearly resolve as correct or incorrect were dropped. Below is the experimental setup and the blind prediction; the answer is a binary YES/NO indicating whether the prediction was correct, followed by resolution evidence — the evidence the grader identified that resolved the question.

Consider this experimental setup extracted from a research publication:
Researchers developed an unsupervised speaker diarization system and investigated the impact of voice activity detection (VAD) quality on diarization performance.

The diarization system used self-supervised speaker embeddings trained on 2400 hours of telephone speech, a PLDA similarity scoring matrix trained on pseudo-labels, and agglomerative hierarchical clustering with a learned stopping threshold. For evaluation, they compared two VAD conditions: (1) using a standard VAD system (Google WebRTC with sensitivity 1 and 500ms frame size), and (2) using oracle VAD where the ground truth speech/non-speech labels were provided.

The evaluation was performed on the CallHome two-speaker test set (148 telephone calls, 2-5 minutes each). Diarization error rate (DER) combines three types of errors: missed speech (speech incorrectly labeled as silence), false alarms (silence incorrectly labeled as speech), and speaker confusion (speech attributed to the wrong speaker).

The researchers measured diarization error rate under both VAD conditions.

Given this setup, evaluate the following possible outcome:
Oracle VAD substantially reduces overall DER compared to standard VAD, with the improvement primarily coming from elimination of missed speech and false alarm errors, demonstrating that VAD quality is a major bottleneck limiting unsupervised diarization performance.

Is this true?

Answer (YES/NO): YES